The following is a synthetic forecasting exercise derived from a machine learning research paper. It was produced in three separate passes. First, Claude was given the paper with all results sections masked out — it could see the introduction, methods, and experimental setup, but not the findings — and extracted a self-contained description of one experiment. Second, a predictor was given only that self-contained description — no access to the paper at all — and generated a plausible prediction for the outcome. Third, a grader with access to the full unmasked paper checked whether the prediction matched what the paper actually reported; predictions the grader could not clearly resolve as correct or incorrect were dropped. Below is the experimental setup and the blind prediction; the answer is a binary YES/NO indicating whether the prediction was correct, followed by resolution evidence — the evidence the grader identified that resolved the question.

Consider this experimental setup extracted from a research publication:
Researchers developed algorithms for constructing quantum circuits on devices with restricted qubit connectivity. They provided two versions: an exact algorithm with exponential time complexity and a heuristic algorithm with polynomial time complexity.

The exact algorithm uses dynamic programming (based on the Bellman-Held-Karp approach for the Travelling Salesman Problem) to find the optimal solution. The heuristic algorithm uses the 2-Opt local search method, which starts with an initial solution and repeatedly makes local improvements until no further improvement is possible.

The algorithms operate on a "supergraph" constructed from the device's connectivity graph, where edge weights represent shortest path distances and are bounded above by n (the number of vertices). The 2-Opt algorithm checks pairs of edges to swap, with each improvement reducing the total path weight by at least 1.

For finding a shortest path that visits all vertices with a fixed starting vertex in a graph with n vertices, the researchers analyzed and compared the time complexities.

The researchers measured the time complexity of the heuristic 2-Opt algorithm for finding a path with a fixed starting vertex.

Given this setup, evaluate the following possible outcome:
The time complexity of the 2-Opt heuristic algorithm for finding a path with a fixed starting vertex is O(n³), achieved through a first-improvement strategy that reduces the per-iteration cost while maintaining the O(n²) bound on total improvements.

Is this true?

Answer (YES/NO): NO